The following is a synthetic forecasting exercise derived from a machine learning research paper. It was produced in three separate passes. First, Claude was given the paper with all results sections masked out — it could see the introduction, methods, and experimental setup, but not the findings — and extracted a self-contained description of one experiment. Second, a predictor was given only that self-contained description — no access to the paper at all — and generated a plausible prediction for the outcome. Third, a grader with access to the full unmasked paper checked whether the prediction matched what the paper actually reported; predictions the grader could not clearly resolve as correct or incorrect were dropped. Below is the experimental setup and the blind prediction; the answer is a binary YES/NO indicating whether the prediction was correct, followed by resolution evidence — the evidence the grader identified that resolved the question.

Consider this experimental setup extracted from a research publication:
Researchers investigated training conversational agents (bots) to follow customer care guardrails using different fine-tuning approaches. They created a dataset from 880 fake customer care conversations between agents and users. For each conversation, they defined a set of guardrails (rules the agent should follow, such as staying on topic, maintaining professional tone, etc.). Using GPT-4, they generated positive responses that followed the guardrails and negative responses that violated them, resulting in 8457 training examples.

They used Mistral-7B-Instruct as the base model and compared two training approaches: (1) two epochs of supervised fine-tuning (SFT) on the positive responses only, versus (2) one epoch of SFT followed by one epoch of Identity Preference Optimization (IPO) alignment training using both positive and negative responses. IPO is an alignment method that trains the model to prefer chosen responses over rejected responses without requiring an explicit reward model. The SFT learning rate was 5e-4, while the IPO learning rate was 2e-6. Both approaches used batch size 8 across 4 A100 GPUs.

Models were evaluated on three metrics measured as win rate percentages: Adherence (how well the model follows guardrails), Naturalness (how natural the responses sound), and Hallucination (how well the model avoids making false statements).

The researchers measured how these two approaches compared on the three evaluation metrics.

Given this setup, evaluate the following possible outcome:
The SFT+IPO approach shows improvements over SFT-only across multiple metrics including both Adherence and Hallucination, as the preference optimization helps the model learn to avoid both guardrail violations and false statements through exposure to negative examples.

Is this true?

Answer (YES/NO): NO